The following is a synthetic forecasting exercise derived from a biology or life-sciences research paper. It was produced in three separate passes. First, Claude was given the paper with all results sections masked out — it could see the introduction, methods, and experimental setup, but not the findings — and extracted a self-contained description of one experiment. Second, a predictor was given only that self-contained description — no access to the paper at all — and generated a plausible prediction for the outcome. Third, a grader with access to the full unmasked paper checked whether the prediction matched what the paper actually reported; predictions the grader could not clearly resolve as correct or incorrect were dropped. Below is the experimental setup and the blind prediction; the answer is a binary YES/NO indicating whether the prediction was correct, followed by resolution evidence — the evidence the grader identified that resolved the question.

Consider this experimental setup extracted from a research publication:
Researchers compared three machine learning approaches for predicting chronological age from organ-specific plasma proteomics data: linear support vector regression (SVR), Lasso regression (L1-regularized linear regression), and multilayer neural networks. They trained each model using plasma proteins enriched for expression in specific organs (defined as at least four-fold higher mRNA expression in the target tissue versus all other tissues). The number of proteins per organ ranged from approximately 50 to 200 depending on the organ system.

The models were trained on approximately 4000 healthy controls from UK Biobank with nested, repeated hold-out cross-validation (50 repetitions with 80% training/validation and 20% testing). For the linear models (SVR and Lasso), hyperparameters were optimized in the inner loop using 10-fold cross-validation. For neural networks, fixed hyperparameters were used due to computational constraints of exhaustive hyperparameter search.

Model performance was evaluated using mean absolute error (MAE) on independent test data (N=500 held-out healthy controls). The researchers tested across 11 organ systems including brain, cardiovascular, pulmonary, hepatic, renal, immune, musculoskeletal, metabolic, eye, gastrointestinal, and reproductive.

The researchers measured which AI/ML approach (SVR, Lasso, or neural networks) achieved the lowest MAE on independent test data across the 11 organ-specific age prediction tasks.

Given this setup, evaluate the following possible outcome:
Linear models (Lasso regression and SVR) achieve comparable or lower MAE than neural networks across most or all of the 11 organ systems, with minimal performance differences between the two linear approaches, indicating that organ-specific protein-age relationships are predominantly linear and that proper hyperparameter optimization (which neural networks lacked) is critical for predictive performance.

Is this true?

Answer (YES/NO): NO